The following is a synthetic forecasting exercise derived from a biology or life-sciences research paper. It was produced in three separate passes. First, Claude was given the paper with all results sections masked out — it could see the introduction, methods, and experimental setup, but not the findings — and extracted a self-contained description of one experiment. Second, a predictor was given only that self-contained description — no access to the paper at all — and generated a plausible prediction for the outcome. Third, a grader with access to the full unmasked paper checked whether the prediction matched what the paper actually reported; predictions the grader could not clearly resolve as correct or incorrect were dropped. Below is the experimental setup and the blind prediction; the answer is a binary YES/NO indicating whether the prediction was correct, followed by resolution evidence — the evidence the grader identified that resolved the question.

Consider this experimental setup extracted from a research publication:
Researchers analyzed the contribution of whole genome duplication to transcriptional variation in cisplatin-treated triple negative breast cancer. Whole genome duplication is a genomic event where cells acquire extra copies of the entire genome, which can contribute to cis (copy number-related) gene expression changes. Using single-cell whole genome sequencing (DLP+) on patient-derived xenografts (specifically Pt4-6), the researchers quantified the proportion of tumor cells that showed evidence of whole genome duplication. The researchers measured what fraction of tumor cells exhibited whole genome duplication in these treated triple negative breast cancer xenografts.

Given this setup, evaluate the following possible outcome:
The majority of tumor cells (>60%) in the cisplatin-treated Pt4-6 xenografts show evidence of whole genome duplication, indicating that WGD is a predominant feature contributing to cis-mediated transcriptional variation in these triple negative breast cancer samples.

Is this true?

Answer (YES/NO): NO